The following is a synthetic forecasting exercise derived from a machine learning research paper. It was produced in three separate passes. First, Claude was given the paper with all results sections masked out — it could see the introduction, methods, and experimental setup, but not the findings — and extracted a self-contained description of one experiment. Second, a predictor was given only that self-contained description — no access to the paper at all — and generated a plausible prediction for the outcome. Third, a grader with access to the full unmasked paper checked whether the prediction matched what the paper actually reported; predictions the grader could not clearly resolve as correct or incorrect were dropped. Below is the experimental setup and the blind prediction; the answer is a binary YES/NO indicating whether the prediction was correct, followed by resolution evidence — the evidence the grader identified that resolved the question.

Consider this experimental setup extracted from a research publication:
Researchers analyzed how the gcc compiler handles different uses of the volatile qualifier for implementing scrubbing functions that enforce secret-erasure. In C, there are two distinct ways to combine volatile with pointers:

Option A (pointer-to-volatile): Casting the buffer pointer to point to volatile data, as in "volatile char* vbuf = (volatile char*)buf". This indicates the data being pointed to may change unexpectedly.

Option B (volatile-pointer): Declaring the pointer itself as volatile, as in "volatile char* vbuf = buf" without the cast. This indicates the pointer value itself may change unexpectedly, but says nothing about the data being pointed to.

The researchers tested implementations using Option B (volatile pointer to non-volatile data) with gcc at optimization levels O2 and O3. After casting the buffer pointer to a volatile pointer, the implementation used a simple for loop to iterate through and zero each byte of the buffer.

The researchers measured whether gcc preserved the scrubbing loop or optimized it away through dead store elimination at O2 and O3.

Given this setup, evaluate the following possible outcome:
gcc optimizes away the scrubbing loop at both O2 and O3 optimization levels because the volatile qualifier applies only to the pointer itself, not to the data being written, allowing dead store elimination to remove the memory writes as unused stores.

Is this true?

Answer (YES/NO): YES